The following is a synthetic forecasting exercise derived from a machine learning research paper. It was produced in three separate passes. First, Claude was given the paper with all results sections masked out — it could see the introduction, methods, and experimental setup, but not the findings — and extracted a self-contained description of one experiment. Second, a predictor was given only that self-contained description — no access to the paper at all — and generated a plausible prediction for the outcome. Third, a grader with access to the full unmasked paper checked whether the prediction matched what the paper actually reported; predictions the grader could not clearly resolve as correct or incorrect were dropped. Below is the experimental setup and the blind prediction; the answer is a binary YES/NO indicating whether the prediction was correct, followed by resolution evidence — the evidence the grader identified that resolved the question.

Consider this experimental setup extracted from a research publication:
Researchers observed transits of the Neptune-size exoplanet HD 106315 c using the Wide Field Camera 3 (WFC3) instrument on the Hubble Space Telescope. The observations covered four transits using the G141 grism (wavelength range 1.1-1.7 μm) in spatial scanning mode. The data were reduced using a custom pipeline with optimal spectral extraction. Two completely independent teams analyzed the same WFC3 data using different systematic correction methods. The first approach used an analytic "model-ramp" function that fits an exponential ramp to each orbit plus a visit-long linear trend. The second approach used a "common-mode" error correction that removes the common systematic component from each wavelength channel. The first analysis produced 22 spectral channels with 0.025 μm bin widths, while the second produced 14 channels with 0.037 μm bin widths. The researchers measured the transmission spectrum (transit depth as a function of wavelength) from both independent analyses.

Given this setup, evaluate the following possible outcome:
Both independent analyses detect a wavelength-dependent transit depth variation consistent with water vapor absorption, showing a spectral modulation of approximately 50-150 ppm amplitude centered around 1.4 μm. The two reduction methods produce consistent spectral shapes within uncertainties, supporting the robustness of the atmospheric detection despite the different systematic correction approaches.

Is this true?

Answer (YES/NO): NO